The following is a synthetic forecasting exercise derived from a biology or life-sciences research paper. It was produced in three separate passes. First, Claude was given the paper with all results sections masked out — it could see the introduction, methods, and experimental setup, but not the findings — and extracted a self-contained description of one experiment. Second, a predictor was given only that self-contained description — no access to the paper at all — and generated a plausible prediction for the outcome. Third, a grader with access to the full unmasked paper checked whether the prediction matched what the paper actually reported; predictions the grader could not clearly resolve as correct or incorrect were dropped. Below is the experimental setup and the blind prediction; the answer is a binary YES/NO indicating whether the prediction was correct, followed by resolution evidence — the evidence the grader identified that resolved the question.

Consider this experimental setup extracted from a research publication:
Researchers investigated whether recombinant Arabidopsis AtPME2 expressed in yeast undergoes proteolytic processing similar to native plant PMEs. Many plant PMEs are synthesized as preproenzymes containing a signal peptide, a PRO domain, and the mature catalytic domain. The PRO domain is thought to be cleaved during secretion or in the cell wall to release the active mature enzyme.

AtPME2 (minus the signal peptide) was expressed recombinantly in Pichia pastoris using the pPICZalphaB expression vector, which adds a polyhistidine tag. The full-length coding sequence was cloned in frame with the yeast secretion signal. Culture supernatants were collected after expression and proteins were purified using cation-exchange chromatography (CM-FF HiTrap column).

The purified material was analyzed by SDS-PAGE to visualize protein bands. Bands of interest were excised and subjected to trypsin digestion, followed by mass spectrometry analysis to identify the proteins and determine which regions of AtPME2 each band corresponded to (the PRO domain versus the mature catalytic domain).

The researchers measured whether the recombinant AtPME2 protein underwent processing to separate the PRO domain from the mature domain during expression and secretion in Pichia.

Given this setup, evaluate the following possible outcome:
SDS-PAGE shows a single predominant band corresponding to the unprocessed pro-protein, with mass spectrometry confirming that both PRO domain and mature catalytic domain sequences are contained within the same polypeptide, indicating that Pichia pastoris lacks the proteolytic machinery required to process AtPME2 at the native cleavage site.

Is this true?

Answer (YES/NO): NO